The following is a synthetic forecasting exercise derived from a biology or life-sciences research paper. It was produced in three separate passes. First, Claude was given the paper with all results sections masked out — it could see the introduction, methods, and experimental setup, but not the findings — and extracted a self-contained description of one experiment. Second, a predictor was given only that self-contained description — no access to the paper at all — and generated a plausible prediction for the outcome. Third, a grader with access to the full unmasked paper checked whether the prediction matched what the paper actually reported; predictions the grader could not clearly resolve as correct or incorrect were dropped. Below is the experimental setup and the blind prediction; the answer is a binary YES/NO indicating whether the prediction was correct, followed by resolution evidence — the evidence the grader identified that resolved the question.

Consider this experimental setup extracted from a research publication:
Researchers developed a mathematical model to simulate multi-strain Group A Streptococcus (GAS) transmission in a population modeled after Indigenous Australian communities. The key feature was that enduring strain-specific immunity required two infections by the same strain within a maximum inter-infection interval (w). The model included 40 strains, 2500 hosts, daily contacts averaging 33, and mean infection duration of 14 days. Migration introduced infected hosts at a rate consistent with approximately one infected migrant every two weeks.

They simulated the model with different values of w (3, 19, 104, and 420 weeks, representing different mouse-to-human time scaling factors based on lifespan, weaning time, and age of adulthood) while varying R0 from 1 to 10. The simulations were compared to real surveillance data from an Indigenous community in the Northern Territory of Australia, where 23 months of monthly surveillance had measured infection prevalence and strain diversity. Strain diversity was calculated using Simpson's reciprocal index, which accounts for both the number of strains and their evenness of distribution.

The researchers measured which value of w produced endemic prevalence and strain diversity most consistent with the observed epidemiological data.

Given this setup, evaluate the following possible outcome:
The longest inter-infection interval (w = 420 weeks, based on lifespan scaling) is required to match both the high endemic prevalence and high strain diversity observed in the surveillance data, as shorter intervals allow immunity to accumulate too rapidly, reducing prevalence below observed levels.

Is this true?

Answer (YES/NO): NO